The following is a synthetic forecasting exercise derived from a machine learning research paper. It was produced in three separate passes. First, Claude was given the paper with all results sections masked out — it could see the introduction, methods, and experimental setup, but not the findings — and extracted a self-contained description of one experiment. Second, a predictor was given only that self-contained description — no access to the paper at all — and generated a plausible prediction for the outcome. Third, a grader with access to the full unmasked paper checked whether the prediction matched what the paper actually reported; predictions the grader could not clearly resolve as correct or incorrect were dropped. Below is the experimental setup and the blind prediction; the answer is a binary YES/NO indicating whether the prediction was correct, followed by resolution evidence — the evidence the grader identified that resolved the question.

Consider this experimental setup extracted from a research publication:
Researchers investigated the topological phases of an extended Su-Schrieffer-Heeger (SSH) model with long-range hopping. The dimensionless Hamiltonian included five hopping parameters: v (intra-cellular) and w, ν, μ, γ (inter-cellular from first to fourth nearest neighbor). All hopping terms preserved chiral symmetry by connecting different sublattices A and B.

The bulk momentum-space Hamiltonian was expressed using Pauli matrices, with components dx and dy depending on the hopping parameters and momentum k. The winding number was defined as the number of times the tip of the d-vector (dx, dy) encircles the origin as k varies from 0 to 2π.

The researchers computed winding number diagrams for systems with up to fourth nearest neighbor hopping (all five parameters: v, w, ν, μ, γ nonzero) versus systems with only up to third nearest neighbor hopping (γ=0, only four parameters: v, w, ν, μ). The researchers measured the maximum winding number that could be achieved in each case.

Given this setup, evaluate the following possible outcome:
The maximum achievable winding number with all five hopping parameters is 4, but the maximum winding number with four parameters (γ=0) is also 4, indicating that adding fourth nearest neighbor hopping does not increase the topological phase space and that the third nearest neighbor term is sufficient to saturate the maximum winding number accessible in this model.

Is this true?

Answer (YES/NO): NO